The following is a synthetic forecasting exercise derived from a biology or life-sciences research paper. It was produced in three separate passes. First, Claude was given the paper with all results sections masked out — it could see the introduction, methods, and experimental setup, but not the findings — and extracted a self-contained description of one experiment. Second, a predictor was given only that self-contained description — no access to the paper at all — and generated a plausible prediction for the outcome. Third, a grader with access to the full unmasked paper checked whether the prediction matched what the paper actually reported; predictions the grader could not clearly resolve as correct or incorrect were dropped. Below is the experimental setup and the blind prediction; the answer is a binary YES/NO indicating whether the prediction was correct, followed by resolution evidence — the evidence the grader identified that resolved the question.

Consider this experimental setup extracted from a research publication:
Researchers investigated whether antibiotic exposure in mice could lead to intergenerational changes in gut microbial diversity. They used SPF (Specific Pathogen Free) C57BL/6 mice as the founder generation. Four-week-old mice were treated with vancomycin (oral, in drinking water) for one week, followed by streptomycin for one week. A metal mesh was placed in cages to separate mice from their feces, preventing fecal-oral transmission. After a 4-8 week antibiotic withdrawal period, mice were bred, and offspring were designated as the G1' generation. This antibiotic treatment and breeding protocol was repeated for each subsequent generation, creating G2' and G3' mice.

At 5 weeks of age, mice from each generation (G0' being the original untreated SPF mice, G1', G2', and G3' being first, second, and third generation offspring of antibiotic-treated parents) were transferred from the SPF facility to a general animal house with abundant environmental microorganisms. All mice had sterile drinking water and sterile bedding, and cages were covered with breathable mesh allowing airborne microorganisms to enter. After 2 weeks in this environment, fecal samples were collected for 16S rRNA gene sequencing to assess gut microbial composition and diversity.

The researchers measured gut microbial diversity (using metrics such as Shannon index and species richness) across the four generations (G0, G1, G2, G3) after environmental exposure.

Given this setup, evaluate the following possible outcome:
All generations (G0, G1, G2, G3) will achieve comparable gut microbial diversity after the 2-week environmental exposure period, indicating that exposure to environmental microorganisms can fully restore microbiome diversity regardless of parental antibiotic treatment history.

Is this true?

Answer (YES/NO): NO